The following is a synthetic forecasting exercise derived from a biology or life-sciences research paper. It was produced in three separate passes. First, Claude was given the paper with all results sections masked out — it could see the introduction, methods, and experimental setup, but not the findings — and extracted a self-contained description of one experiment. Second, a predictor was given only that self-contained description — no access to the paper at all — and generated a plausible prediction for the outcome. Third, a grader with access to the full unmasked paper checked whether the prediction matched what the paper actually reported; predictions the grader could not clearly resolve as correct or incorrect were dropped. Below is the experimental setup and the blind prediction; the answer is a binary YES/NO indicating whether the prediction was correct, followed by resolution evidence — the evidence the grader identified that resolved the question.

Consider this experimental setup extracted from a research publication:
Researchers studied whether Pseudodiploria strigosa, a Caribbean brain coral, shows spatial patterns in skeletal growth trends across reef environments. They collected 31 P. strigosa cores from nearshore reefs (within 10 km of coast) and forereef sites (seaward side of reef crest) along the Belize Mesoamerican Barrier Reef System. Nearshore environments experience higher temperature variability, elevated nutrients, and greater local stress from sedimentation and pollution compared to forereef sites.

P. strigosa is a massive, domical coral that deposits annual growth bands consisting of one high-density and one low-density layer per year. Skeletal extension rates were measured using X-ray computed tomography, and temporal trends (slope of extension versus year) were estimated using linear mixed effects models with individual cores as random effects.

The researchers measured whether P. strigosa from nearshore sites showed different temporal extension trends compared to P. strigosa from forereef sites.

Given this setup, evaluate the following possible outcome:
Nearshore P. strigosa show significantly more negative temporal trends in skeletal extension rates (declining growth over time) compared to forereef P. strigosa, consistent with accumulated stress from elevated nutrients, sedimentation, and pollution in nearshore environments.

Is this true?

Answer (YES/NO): YES